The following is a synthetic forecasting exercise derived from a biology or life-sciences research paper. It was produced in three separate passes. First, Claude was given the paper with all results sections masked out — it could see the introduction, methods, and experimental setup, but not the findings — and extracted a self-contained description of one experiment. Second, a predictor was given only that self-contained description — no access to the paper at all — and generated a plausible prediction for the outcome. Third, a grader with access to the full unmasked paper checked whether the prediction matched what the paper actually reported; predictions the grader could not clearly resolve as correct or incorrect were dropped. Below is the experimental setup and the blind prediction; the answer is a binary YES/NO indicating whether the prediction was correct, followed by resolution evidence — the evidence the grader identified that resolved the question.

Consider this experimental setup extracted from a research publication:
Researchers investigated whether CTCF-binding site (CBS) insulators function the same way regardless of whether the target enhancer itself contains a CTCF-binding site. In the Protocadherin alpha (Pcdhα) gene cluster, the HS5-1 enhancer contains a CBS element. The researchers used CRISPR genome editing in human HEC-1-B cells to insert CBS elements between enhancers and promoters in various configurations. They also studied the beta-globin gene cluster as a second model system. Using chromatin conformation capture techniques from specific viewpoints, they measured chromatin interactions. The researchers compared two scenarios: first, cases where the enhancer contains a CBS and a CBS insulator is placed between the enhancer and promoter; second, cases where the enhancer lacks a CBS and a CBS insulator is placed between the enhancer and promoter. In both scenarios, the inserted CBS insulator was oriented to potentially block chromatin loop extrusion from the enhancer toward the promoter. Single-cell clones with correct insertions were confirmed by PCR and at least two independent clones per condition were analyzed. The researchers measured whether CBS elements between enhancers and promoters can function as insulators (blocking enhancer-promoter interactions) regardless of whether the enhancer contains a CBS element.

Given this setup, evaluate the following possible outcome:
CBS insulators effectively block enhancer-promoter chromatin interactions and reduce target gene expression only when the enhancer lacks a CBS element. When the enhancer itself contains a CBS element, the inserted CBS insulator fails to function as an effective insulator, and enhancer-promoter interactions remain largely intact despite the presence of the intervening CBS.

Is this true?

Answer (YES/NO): NO